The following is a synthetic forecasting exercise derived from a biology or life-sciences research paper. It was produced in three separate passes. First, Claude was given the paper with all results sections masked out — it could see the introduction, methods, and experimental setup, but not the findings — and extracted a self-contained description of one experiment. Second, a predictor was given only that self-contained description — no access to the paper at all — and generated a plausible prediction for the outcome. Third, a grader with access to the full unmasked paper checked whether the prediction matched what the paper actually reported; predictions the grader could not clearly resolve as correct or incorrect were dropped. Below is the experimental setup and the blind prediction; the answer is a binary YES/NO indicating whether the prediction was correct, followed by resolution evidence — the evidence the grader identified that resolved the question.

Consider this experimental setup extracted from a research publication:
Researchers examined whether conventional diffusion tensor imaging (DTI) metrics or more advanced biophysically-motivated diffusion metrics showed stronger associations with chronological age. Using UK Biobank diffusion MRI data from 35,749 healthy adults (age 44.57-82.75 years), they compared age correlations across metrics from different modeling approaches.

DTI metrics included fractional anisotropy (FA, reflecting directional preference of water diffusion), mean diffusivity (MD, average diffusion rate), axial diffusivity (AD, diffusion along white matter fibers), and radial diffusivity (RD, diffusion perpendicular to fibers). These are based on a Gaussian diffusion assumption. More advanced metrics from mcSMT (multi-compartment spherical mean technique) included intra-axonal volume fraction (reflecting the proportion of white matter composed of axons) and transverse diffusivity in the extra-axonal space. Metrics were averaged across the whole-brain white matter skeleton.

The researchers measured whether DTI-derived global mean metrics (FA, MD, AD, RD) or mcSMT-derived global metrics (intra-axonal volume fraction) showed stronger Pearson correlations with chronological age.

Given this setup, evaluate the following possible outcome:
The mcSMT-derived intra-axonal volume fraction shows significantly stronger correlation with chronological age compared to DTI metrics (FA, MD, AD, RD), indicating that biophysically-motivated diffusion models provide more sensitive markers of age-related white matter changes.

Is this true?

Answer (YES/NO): NO